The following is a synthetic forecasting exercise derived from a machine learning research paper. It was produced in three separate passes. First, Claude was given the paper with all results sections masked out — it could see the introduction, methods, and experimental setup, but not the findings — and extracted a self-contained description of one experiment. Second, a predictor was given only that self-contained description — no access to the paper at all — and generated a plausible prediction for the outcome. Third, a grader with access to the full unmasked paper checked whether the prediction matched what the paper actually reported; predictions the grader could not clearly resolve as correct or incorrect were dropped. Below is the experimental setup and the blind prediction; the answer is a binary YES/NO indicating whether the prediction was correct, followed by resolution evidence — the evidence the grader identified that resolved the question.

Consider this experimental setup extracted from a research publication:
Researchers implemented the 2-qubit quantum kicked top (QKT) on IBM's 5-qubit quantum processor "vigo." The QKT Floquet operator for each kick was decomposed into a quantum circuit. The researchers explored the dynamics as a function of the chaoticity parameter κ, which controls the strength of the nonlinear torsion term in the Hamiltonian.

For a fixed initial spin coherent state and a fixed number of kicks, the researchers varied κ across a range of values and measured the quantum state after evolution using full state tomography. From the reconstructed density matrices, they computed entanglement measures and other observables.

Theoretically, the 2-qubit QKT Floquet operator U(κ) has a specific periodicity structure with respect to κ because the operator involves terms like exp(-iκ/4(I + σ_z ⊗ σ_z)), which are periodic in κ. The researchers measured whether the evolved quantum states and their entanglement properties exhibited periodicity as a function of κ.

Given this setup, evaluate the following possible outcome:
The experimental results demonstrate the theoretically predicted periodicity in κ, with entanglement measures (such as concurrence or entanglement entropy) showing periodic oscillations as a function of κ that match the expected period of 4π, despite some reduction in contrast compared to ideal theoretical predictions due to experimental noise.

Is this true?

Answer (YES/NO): NO